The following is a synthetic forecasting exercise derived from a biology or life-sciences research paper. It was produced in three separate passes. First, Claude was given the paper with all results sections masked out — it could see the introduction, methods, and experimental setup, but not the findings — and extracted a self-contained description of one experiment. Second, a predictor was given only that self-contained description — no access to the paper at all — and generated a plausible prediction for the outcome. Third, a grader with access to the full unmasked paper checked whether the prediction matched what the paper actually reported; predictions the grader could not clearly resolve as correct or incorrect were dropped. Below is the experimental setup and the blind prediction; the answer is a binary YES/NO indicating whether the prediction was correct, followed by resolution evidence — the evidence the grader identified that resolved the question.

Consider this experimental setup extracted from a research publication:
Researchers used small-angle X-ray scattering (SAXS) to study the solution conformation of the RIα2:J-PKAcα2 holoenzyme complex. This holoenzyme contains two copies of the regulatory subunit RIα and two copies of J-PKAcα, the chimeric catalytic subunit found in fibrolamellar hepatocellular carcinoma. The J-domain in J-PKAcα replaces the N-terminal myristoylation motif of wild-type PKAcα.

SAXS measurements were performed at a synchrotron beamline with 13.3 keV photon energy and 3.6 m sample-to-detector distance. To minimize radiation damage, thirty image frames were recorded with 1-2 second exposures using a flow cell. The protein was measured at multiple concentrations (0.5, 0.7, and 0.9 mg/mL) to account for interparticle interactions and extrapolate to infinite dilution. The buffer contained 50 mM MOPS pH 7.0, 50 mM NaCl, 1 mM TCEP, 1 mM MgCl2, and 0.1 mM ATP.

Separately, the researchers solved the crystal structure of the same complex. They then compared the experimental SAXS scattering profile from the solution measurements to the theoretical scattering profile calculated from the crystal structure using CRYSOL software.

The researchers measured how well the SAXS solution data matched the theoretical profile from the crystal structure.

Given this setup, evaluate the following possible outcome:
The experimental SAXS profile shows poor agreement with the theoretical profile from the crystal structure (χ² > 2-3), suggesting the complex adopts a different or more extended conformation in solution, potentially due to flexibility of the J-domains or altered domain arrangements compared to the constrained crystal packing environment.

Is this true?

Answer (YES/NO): NO